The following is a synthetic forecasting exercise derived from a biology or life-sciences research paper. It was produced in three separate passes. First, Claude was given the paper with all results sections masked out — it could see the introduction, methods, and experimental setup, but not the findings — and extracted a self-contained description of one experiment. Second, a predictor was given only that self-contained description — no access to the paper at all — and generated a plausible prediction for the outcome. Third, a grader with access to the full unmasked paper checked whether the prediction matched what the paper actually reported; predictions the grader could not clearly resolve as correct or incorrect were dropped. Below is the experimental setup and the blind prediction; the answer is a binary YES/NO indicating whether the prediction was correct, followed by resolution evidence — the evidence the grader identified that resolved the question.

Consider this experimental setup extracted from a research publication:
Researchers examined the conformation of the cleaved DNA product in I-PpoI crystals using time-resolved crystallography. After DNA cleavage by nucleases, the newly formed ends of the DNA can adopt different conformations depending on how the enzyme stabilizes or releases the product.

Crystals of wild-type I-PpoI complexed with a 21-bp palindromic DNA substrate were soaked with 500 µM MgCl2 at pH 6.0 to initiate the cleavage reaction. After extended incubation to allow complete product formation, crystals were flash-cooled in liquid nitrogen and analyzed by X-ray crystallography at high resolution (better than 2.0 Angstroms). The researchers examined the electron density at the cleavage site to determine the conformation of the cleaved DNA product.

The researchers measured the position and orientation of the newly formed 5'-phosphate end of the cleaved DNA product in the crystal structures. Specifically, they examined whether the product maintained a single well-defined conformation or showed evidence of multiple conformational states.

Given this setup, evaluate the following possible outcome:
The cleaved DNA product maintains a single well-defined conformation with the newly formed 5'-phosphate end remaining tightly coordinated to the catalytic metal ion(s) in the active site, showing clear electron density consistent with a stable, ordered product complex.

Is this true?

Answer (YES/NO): NO